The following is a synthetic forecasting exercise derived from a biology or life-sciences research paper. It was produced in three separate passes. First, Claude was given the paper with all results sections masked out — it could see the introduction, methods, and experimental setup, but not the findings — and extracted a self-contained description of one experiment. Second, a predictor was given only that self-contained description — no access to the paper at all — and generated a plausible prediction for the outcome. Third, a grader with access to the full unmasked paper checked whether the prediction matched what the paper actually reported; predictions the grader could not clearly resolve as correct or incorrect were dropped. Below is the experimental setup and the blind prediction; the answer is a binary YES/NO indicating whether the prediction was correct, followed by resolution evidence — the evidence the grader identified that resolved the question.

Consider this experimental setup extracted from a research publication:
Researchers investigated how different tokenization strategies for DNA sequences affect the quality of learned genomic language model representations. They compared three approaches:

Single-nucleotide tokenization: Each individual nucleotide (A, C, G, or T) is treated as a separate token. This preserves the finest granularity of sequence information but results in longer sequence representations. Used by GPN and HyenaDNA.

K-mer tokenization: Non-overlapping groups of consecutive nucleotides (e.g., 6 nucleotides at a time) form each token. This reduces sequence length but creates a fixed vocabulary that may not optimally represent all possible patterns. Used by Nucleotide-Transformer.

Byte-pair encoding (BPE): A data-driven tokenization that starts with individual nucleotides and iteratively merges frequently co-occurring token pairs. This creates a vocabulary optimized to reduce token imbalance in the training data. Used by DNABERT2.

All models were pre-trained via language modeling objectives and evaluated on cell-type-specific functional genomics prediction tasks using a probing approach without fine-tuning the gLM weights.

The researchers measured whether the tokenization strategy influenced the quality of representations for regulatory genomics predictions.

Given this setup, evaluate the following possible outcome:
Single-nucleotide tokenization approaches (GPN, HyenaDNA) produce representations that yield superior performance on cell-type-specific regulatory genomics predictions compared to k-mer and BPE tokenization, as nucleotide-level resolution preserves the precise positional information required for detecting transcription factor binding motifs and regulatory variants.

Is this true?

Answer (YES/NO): NO